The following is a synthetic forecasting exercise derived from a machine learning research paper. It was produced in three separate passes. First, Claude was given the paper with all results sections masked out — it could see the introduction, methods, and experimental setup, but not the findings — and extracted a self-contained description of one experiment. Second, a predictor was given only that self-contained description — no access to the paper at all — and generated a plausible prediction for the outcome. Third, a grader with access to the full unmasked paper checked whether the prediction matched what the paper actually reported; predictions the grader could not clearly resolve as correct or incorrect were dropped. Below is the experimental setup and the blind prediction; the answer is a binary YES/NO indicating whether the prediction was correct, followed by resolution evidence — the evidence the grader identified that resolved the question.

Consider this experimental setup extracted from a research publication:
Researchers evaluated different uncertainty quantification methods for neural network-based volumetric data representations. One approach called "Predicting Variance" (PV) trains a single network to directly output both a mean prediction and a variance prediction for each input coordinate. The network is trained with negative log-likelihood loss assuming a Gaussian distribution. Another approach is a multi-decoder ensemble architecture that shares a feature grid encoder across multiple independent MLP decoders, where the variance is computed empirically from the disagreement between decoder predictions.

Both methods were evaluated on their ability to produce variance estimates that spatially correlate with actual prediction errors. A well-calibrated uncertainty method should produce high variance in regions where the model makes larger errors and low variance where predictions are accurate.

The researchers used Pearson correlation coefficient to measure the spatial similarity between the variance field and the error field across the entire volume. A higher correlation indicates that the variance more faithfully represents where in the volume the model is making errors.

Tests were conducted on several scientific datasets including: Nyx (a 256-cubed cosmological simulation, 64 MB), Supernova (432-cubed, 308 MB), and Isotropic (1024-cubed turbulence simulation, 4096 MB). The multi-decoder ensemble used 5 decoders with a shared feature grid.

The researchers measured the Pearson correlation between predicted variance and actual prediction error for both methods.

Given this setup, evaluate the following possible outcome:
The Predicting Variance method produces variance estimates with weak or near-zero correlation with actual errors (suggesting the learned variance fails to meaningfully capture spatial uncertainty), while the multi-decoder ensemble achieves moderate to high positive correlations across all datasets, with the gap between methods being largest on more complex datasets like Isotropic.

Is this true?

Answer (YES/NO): NO